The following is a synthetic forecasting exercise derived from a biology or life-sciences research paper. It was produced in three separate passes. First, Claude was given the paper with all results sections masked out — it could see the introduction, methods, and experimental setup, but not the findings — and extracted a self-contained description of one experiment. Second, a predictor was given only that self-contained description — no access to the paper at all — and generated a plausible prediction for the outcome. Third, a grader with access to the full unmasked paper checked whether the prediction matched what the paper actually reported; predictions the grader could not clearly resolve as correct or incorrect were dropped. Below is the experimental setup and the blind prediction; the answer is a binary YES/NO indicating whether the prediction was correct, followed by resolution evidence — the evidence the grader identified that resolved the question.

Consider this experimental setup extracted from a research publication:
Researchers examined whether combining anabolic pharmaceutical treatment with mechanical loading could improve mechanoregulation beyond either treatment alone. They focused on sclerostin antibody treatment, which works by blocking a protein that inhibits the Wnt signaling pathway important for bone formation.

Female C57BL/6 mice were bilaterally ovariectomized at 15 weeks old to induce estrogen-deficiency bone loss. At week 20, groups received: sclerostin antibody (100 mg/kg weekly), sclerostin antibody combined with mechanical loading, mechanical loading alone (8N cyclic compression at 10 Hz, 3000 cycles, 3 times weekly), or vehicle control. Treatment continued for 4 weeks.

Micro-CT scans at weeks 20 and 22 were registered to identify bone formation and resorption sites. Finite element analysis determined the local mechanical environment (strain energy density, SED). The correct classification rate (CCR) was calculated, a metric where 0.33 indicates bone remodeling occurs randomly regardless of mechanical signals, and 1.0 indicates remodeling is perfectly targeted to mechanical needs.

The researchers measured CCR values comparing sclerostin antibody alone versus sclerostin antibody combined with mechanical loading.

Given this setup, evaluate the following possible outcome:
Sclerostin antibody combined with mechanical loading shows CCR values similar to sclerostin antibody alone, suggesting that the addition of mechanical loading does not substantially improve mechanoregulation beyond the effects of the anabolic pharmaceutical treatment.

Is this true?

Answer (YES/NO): NO